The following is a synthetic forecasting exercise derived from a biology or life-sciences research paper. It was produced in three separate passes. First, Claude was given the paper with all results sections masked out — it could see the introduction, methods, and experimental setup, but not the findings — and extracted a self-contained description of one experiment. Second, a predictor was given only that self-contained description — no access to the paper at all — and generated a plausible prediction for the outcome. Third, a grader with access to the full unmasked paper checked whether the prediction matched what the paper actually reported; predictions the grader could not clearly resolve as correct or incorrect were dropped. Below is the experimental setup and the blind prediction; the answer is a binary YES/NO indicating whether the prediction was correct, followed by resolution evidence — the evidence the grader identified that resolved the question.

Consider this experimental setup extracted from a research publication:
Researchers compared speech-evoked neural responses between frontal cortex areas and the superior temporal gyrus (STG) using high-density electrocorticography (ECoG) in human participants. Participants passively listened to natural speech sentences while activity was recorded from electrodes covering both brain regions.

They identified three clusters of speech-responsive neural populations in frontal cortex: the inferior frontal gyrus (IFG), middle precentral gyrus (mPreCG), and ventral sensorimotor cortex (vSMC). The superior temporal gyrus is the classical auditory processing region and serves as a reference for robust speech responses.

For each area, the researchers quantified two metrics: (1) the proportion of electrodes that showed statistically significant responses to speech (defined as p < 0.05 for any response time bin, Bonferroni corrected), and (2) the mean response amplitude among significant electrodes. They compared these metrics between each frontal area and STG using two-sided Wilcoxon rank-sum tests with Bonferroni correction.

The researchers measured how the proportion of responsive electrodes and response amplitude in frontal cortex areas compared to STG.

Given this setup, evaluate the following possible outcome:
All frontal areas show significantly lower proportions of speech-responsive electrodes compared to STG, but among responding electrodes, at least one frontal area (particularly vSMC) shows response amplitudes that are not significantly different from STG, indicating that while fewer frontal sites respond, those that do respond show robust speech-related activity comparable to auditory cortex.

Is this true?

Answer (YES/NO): NO